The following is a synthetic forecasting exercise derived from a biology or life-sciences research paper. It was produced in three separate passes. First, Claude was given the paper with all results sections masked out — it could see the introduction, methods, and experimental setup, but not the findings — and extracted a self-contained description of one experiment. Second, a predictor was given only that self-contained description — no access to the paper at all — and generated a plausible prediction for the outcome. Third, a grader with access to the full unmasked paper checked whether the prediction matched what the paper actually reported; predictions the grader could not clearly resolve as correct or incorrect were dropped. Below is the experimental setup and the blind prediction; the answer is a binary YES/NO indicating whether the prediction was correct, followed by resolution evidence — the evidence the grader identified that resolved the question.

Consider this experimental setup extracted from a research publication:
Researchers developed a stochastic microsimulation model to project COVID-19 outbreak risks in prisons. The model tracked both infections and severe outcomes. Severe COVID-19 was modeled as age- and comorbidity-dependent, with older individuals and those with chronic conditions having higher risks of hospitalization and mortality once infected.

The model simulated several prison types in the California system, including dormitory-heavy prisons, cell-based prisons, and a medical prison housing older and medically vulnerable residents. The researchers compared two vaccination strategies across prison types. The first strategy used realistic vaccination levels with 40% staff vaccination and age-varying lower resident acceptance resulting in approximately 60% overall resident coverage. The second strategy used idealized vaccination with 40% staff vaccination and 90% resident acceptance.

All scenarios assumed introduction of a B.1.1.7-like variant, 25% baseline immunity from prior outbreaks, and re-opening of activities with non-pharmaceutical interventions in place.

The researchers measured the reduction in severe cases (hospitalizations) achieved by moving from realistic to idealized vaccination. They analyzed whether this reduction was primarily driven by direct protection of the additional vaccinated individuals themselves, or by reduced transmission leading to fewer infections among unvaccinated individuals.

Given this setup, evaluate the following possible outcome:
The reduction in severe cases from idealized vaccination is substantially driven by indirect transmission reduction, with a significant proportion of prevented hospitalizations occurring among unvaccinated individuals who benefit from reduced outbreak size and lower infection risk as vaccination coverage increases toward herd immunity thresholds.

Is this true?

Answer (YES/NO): NO